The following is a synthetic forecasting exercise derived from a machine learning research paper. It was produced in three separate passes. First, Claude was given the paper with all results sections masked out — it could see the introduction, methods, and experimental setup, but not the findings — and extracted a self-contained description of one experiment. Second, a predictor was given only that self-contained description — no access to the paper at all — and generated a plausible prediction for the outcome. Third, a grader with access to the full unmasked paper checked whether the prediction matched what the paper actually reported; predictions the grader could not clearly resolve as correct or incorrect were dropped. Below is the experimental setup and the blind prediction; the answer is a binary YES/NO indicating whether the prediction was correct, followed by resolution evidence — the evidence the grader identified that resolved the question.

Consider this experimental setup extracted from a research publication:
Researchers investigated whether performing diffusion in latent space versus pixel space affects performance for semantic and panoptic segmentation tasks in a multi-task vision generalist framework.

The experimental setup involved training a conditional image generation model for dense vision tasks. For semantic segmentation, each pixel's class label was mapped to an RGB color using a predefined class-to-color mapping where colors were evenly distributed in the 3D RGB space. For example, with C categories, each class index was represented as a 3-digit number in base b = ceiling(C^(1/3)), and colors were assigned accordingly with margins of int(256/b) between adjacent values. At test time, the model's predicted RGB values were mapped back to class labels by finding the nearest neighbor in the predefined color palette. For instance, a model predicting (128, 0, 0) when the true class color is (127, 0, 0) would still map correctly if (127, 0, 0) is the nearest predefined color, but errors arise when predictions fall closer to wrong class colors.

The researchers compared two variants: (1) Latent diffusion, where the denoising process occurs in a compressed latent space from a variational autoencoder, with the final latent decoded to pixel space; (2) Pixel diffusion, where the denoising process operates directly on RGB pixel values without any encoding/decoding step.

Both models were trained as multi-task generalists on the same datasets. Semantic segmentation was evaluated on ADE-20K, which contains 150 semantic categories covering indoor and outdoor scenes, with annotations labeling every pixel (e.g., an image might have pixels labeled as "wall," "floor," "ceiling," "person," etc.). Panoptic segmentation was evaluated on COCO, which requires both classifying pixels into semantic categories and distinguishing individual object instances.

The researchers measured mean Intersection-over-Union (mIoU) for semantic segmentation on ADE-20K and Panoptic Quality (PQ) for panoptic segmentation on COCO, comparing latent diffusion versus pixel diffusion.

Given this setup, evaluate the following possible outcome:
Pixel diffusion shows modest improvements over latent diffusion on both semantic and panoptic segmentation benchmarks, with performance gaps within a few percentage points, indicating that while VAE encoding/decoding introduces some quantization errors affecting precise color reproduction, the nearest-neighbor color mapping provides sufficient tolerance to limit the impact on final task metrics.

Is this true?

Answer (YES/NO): NO